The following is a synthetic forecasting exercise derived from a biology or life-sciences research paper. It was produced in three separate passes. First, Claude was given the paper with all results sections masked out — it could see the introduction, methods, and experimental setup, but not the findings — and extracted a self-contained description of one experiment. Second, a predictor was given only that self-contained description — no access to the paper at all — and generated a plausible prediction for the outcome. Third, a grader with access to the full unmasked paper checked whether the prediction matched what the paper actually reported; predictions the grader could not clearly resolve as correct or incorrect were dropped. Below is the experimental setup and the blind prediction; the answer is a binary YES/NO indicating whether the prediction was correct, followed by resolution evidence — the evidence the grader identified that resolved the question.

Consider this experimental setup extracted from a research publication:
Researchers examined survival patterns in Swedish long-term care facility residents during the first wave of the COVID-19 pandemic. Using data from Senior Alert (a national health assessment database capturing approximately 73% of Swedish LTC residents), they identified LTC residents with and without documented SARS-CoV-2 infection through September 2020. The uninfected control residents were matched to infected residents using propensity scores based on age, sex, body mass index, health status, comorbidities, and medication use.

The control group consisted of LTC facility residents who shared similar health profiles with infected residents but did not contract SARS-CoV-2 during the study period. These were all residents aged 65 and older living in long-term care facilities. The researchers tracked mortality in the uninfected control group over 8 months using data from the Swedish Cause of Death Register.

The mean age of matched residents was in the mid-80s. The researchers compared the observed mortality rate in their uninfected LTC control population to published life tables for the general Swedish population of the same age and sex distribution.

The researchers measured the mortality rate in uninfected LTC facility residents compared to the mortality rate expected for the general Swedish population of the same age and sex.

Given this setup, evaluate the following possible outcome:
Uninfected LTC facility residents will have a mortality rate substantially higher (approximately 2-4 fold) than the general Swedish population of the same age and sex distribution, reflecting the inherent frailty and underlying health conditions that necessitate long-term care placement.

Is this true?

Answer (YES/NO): YES